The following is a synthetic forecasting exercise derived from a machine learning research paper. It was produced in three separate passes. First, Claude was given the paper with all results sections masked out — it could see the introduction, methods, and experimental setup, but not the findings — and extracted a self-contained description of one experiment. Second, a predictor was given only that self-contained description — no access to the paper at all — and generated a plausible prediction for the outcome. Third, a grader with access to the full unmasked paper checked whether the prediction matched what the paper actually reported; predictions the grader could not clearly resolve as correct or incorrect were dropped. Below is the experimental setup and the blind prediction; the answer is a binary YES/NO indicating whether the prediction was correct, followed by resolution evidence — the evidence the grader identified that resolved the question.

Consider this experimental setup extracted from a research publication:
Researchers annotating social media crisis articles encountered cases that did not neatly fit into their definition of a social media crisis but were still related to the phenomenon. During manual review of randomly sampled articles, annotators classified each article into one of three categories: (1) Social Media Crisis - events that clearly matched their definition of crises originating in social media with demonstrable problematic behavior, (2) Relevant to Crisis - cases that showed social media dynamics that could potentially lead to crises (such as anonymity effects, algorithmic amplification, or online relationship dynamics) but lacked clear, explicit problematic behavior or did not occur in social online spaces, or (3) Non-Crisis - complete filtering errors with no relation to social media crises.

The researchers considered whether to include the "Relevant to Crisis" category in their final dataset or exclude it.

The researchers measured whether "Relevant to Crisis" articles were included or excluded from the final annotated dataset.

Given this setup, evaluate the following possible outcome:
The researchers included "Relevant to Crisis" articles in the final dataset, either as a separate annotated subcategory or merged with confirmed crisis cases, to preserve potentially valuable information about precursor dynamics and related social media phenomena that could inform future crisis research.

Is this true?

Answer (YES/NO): YES